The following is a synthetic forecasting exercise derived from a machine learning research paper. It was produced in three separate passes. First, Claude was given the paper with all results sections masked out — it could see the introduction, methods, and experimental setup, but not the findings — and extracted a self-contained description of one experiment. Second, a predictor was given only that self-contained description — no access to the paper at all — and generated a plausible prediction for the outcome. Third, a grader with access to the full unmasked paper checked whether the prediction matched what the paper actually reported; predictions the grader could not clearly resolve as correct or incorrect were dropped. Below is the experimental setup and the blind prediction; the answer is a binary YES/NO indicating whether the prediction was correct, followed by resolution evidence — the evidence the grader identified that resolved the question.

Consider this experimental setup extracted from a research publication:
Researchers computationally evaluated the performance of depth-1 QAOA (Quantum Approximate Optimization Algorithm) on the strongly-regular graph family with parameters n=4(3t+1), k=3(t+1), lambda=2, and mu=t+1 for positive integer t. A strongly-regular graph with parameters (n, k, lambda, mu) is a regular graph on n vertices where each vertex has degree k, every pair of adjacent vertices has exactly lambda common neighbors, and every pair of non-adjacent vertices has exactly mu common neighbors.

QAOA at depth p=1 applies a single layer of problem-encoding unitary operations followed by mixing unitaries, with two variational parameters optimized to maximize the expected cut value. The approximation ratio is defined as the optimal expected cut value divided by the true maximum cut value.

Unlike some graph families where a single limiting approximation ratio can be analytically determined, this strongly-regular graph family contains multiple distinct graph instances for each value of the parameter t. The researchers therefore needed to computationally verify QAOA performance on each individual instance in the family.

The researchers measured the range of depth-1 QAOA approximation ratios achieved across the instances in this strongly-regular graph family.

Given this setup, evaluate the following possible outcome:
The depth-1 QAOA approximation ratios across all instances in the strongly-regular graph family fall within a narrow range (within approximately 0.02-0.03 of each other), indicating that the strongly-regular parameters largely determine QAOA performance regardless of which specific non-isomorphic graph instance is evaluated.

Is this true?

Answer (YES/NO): NO